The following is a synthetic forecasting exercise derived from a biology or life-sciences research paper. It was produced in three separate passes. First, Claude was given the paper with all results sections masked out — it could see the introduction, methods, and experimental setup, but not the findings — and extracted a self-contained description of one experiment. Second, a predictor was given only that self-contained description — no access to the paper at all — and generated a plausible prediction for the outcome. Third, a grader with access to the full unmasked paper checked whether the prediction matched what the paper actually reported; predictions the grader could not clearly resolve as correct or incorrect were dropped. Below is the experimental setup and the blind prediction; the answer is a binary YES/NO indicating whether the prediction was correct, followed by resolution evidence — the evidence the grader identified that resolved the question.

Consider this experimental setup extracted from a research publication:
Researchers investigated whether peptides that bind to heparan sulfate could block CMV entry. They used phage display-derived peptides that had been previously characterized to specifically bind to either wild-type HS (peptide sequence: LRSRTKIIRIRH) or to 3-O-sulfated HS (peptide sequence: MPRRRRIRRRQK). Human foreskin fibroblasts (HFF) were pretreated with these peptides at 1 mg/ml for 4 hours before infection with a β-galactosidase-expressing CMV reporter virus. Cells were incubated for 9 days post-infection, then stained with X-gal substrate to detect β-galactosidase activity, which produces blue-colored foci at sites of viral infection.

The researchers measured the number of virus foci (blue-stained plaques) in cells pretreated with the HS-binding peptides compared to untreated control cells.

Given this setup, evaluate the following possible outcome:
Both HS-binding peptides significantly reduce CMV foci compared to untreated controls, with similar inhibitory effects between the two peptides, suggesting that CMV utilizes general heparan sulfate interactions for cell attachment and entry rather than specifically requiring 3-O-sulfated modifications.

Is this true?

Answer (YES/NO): NO